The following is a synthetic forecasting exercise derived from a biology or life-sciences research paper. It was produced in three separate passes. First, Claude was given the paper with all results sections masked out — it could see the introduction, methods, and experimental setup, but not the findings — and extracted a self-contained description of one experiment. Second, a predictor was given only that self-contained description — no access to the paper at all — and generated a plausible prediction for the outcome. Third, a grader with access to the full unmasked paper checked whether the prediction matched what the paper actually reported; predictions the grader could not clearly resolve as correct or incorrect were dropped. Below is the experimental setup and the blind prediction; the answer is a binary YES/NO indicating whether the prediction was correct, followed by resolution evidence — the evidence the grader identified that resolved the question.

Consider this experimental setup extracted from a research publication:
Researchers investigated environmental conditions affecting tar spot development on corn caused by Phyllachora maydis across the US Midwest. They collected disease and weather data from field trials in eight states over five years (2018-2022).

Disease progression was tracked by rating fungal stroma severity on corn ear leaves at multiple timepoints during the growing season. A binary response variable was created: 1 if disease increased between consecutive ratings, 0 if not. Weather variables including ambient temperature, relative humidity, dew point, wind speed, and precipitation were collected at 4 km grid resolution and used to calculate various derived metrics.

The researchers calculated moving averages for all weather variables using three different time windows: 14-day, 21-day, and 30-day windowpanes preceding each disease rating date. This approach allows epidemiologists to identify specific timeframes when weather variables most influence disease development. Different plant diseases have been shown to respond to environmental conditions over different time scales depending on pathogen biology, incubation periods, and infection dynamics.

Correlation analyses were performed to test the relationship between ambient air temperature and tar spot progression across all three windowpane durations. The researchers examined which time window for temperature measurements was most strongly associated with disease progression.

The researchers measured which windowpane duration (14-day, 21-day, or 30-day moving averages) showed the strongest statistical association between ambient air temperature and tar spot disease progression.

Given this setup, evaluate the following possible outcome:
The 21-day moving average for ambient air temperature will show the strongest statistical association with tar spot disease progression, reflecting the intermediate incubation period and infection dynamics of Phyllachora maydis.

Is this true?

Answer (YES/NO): NO